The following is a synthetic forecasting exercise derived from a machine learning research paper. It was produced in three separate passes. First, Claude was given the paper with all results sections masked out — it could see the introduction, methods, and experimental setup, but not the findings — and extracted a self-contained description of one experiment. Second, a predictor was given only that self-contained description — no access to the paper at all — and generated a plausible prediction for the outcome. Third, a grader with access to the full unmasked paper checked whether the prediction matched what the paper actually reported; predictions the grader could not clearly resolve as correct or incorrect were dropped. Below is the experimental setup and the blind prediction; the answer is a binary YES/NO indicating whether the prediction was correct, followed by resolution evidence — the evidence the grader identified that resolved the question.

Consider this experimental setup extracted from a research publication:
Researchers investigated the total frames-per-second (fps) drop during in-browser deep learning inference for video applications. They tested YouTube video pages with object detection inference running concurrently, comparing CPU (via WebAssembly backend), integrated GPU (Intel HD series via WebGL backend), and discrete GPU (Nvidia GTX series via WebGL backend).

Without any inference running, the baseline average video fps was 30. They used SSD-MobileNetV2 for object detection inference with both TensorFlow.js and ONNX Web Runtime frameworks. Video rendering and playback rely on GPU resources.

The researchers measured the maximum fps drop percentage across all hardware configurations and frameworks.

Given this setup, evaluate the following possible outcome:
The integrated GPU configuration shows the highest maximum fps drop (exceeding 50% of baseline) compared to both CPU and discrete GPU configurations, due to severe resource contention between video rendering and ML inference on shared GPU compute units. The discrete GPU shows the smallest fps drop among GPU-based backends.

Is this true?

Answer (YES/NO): YES